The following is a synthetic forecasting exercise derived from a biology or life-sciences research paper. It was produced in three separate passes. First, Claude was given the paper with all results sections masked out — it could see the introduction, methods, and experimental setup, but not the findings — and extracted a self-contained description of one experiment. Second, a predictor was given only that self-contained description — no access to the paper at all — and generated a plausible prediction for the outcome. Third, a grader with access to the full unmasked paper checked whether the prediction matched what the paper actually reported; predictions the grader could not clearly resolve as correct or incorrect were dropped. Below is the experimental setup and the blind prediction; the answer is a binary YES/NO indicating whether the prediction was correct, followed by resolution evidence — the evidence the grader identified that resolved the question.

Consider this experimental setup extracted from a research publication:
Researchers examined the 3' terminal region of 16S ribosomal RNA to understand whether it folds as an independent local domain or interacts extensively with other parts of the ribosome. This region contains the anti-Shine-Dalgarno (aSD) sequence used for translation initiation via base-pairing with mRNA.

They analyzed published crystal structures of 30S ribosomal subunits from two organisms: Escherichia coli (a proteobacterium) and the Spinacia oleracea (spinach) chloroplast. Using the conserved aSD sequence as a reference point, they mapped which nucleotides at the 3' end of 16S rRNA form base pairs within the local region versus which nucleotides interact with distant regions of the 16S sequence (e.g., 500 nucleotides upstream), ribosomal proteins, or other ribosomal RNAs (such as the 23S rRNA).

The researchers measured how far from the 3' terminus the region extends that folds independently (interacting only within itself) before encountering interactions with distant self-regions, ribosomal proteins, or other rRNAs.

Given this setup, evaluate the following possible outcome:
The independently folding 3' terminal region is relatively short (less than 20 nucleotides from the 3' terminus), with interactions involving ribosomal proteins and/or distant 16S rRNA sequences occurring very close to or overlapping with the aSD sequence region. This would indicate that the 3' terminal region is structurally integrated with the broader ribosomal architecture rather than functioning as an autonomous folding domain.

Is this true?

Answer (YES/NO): NO